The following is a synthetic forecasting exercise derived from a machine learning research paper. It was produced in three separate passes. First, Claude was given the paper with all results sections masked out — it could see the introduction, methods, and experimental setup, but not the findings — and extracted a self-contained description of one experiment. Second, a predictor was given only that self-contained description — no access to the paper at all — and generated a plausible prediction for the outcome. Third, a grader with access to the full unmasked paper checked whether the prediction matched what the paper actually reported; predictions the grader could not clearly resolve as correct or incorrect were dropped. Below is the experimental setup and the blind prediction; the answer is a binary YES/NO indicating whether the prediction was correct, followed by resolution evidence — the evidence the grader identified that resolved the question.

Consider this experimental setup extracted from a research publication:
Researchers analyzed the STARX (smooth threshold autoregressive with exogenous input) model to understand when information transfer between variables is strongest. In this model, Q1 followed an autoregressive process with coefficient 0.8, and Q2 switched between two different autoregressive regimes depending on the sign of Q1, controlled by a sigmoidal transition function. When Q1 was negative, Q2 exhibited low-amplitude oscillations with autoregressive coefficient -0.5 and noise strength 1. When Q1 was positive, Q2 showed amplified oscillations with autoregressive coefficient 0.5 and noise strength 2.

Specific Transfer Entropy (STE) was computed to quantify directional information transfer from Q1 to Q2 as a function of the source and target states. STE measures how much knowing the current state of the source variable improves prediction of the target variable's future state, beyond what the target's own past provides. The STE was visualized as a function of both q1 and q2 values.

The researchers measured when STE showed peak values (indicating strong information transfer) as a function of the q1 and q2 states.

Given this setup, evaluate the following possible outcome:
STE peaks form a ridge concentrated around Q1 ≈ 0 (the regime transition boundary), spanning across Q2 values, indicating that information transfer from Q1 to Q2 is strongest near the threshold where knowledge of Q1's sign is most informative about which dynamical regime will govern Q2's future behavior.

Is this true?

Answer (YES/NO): NO